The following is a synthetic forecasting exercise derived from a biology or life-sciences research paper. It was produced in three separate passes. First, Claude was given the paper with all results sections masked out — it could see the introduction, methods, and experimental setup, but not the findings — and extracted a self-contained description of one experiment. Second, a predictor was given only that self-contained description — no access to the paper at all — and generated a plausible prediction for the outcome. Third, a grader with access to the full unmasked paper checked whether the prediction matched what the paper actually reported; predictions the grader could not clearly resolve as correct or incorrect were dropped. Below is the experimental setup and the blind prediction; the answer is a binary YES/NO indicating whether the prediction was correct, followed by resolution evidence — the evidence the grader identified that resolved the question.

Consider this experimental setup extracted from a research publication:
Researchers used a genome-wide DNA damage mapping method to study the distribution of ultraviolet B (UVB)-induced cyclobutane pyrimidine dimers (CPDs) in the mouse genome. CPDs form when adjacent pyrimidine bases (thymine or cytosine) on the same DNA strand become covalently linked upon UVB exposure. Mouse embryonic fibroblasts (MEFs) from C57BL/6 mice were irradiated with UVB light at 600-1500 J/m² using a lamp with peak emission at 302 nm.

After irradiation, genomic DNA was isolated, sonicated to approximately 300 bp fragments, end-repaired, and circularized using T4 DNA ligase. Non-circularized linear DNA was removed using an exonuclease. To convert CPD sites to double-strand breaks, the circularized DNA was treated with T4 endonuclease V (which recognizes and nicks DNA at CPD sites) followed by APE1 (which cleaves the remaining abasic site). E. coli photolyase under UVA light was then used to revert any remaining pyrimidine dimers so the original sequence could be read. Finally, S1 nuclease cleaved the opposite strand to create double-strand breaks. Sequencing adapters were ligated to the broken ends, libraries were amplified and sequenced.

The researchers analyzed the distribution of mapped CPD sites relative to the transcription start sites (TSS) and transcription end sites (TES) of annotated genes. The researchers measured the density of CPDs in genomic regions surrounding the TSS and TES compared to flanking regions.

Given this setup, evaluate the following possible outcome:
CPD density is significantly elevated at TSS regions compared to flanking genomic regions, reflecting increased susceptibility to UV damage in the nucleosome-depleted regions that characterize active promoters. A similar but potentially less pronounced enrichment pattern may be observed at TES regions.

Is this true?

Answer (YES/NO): NO